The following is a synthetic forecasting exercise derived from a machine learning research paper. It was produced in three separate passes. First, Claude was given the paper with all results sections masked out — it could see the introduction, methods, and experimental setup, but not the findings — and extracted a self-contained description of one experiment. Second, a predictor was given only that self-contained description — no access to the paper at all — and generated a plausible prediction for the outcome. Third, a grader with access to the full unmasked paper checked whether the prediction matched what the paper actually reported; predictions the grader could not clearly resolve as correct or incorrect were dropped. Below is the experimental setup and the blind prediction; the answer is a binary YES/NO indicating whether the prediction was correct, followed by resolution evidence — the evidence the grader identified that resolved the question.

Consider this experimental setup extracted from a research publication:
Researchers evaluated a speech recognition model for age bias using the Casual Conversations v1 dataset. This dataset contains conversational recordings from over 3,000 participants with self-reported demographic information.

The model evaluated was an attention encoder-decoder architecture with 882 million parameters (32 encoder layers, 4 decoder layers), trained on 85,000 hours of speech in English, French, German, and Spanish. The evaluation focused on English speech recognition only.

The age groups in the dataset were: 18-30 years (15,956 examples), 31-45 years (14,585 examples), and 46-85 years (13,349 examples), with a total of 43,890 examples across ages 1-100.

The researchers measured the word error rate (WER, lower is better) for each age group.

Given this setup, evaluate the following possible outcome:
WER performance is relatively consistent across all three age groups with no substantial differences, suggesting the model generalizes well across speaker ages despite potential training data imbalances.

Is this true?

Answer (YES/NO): YES